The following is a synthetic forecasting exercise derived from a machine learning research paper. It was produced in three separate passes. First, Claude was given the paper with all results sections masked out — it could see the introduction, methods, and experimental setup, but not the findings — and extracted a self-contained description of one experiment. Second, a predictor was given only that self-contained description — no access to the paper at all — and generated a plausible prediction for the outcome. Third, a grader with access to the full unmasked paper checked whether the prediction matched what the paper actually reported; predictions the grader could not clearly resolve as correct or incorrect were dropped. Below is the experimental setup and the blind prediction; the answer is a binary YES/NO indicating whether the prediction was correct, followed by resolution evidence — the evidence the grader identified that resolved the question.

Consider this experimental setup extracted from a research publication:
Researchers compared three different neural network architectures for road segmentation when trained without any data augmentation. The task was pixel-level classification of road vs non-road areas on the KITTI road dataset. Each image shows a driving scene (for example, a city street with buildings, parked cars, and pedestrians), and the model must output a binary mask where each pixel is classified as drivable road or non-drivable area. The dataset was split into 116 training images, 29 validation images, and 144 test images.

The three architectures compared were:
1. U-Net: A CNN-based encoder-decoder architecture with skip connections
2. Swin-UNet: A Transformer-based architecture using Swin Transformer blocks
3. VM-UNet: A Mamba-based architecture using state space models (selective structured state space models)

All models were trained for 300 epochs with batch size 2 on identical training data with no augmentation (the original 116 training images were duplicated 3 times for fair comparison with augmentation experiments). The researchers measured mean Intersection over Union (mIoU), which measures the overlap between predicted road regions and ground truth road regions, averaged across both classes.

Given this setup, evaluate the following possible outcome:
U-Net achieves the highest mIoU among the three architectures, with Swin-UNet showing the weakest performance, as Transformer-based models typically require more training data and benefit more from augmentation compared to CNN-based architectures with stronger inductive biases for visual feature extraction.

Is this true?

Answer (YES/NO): NO